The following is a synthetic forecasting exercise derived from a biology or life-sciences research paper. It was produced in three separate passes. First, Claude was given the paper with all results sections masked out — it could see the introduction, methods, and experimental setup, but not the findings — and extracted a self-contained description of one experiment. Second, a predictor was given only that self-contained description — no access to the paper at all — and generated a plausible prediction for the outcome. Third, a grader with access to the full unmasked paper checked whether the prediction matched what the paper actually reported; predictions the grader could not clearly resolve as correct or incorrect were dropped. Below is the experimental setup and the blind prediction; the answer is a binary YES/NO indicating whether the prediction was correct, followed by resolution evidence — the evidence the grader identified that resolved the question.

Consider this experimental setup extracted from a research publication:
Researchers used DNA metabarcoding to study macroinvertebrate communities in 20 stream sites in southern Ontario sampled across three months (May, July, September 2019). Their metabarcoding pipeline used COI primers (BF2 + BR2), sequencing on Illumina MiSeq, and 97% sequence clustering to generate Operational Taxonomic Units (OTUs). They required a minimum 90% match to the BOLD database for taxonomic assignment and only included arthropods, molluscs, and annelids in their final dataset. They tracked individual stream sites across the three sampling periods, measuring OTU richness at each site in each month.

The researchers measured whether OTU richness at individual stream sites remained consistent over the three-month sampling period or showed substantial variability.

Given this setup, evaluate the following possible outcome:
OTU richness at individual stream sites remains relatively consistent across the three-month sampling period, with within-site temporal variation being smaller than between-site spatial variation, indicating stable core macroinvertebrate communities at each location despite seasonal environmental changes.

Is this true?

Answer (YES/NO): NO